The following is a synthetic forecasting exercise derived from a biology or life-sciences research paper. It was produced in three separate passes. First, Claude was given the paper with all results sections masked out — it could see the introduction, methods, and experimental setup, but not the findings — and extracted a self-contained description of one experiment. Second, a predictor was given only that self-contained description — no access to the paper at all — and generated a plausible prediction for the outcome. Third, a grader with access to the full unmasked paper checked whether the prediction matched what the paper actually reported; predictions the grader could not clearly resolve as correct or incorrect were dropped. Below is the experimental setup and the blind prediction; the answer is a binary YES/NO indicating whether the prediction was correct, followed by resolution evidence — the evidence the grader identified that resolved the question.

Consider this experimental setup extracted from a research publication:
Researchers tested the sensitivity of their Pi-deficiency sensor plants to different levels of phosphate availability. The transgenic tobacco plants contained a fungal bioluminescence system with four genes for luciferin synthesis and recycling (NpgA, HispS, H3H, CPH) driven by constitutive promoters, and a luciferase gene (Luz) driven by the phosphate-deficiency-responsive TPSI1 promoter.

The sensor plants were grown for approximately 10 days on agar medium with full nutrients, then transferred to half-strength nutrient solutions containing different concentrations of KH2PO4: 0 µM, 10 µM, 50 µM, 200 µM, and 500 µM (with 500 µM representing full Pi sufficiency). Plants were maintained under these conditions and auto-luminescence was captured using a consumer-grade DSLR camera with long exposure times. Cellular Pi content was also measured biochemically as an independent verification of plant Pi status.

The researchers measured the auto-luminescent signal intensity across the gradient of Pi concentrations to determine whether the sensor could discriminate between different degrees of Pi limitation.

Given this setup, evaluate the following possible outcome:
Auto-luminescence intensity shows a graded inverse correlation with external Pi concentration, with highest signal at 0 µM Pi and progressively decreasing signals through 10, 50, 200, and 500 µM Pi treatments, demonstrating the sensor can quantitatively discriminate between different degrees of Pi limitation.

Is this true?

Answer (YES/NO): NO